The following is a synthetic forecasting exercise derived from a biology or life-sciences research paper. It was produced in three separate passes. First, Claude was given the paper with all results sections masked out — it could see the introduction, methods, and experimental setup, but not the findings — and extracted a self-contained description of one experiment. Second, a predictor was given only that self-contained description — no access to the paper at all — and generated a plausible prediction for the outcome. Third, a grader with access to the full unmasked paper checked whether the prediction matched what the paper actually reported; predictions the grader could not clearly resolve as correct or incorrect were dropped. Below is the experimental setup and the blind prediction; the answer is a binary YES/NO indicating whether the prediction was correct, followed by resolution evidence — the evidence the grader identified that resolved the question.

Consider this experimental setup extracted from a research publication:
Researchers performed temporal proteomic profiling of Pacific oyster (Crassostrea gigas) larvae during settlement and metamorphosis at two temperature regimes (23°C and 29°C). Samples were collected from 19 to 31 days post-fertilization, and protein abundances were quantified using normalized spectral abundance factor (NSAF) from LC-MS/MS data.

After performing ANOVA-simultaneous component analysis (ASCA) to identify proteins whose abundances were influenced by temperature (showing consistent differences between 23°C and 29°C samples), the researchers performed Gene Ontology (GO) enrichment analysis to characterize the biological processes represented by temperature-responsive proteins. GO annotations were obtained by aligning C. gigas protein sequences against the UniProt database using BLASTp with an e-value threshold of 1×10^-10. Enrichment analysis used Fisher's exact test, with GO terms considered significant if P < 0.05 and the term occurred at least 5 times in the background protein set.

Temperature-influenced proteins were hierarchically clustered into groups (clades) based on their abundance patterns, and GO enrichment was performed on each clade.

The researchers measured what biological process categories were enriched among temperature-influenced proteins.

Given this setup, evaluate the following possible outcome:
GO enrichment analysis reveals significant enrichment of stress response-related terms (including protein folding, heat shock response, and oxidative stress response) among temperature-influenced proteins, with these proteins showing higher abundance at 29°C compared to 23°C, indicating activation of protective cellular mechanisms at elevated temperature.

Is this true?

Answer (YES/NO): NO